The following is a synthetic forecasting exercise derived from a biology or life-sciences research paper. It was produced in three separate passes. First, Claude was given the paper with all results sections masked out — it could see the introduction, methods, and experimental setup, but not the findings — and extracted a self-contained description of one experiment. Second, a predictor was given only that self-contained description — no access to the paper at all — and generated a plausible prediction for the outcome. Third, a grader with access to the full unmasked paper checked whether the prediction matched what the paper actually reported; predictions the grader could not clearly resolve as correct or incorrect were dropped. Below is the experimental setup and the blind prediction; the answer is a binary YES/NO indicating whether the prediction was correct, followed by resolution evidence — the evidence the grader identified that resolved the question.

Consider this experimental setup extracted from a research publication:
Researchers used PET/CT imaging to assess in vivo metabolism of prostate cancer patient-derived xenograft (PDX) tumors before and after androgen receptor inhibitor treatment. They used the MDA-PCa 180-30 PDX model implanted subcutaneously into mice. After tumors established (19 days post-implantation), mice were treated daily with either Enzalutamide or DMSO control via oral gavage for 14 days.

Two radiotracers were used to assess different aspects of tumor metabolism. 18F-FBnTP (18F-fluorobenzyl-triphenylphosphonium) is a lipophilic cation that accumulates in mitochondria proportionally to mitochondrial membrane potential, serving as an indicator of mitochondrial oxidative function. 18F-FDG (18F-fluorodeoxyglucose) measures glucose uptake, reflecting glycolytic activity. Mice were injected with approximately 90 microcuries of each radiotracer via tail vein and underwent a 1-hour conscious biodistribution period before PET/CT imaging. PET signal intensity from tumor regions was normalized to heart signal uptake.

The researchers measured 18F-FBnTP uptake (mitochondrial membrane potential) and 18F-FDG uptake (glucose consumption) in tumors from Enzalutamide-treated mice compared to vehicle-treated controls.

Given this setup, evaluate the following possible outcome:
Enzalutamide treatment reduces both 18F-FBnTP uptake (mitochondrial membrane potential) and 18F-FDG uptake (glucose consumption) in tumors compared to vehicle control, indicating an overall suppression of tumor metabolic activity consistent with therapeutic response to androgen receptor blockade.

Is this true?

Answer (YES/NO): NO